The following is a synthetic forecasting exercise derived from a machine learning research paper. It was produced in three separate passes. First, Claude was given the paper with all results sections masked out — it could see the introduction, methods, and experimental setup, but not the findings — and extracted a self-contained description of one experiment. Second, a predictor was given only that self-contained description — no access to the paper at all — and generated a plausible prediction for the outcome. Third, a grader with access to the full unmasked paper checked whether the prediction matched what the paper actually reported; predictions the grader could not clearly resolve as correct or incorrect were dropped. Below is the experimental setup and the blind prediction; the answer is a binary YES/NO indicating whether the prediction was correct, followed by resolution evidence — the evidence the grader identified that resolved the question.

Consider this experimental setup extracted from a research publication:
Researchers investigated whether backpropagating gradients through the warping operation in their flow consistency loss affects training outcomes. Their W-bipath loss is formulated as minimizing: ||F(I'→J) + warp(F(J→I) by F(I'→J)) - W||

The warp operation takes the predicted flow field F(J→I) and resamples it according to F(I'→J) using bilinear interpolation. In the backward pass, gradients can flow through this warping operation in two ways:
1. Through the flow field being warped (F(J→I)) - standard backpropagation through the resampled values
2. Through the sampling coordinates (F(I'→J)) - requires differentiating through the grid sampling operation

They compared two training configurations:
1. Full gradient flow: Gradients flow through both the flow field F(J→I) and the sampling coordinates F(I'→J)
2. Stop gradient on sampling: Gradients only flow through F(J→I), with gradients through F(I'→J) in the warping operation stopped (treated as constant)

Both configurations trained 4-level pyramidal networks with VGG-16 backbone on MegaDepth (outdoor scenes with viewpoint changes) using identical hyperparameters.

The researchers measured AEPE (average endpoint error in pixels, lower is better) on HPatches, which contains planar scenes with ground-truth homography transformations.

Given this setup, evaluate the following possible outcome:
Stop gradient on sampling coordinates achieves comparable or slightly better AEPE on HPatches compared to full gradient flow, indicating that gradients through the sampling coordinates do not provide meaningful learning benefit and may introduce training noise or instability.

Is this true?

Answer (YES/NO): NO